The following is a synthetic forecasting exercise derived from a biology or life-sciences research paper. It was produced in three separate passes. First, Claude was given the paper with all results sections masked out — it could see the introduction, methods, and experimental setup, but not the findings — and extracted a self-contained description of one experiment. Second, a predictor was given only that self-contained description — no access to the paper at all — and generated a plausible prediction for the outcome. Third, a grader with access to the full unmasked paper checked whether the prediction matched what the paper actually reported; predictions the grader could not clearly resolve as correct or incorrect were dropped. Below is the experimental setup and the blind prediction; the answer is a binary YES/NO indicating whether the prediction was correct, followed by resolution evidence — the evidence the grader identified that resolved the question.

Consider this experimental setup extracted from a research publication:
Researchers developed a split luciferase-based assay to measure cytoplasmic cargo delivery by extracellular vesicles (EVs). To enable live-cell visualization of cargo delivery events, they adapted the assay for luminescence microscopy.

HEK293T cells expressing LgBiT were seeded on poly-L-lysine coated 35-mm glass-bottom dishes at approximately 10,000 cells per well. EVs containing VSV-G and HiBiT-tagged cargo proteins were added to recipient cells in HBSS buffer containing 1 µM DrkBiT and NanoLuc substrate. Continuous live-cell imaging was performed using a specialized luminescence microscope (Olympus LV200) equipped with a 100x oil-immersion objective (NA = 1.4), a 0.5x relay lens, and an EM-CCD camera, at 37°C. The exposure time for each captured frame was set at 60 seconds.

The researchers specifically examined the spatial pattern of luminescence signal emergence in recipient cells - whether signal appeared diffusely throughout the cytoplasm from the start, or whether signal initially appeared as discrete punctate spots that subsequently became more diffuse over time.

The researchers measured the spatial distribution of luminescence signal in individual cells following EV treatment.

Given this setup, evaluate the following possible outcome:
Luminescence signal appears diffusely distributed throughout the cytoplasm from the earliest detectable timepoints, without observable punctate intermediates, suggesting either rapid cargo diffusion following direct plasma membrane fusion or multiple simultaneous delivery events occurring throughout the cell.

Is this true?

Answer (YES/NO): NO